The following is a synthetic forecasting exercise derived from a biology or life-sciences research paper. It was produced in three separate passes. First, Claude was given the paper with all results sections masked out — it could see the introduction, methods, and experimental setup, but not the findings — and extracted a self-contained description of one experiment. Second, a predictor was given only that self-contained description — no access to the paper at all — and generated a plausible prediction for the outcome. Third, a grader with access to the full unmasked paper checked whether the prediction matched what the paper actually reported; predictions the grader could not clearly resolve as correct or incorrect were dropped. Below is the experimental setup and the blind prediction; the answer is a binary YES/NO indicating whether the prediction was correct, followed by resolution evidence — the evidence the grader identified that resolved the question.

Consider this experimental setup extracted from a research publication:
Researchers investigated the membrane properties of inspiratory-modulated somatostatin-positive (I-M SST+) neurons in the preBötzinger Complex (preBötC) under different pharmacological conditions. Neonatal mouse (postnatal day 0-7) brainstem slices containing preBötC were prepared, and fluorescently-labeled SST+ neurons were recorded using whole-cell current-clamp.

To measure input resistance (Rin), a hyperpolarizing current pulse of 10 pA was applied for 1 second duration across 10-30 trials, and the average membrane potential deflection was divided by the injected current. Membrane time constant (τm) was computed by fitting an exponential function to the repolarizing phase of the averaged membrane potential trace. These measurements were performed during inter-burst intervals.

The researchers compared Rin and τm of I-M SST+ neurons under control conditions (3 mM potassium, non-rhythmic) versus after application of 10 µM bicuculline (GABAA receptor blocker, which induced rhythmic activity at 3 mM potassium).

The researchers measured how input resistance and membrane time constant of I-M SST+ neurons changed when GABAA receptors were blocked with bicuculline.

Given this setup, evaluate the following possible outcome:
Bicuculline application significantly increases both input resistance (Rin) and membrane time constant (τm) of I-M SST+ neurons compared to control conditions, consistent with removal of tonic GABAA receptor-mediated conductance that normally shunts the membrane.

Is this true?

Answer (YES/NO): NO